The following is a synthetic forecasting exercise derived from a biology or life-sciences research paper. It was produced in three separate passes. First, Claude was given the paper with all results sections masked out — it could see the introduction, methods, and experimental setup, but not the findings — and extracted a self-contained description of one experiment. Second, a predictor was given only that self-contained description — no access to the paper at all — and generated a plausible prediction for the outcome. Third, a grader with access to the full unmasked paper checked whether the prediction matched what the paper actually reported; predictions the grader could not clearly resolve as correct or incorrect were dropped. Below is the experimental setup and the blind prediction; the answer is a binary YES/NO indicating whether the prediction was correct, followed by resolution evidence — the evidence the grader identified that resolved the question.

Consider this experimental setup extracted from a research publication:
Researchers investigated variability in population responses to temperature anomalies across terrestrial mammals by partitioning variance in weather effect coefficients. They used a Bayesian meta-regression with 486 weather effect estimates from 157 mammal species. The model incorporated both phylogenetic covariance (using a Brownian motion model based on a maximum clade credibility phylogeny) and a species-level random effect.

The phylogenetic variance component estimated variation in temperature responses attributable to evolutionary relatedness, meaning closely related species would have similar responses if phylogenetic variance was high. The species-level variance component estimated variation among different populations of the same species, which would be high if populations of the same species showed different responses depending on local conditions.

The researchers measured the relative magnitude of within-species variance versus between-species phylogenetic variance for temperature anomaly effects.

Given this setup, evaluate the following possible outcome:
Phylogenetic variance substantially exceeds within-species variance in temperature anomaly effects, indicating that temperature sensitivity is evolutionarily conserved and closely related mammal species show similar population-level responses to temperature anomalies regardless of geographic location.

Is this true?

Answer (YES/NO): NO